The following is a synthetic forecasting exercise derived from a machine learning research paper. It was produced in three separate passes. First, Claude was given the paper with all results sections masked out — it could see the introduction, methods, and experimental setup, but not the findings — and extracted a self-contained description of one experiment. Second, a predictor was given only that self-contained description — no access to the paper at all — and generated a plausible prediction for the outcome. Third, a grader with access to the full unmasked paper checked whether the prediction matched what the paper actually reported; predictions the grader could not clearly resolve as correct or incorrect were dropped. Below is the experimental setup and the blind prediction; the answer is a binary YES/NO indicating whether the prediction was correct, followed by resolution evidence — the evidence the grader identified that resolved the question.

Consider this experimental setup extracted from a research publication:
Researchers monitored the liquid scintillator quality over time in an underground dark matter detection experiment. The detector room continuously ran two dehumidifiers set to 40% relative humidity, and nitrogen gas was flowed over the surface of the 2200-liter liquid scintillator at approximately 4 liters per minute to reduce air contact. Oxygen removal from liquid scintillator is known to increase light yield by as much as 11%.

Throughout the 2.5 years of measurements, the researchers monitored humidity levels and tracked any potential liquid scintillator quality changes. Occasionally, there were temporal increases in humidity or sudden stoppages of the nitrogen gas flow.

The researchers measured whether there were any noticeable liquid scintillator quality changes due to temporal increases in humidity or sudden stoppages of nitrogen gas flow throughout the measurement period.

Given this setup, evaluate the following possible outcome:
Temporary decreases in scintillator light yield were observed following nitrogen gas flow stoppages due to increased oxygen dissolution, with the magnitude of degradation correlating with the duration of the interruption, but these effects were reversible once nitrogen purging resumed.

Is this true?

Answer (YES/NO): NO